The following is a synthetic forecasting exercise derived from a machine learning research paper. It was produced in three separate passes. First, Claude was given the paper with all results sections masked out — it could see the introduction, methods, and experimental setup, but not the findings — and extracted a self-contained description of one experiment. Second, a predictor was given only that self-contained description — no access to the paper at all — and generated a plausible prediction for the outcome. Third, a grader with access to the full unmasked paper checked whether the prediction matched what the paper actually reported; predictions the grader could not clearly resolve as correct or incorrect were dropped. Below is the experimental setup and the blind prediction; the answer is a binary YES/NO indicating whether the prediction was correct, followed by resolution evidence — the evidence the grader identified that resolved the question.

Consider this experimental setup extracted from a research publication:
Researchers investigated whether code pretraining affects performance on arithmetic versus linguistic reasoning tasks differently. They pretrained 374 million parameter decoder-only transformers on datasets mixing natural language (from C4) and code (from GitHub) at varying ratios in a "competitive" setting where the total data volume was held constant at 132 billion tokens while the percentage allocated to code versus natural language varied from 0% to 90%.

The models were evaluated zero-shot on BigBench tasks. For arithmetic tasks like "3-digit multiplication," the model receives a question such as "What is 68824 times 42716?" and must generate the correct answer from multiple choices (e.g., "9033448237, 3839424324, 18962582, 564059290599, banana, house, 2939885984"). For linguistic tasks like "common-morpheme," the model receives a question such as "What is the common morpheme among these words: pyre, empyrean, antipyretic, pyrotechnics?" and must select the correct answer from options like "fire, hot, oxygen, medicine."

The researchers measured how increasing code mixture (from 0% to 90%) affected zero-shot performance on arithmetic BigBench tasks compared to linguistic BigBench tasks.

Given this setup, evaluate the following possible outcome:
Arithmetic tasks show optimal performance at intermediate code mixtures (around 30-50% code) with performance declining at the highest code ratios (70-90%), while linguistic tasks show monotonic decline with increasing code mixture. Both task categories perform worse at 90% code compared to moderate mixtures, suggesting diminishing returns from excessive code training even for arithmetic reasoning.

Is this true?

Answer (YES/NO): YES